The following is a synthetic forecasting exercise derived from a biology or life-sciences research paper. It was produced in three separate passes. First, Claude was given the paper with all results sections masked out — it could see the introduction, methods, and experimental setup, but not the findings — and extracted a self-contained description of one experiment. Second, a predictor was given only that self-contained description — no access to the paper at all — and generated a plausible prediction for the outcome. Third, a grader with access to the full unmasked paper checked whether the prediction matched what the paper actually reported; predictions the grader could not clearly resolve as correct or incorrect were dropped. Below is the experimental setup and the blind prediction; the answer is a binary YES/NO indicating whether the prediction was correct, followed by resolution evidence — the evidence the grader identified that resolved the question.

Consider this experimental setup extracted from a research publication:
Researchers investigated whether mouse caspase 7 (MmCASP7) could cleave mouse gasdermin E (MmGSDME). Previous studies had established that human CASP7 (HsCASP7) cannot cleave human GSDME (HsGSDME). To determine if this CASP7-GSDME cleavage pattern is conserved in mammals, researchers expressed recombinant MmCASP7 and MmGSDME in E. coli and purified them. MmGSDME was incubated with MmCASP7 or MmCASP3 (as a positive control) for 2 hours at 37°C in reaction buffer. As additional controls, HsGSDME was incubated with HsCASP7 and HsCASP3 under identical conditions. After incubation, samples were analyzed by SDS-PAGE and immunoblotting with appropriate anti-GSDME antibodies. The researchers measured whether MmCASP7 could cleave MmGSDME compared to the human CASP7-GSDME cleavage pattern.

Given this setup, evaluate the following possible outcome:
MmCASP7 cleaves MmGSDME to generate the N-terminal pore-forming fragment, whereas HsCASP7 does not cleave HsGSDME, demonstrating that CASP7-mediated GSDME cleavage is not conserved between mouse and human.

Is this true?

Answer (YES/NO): NO